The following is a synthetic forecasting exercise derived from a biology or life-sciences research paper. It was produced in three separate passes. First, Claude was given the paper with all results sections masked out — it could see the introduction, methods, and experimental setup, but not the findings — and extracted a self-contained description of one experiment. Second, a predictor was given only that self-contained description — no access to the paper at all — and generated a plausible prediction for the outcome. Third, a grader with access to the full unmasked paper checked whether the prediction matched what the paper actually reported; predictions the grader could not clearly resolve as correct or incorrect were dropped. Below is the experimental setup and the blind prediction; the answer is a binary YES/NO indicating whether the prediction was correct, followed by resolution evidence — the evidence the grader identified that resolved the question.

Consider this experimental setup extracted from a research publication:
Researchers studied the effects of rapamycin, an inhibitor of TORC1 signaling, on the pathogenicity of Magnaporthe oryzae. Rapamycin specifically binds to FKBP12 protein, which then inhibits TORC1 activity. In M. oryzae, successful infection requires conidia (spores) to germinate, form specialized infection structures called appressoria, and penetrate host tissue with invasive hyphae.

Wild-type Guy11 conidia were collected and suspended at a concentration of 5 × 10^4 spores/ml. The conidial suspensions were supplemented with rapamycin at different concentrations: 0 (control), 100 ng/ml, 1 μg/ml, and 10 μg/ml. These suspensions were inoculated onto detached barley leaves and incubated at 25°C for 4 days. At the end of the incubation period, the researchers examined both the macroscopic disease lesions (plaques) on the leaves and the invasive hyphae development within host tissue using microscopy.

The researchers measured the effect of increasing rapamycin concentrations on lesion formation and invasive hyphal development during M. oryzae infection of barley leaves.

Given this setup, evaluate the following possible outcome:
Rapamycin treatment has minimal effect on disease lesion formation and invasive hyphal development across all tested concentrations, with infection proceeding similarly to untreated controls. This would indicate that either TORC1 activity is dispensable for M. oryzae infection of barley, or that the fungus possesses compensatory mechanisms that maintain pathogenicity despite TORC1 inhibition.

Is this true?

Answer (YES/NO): NO